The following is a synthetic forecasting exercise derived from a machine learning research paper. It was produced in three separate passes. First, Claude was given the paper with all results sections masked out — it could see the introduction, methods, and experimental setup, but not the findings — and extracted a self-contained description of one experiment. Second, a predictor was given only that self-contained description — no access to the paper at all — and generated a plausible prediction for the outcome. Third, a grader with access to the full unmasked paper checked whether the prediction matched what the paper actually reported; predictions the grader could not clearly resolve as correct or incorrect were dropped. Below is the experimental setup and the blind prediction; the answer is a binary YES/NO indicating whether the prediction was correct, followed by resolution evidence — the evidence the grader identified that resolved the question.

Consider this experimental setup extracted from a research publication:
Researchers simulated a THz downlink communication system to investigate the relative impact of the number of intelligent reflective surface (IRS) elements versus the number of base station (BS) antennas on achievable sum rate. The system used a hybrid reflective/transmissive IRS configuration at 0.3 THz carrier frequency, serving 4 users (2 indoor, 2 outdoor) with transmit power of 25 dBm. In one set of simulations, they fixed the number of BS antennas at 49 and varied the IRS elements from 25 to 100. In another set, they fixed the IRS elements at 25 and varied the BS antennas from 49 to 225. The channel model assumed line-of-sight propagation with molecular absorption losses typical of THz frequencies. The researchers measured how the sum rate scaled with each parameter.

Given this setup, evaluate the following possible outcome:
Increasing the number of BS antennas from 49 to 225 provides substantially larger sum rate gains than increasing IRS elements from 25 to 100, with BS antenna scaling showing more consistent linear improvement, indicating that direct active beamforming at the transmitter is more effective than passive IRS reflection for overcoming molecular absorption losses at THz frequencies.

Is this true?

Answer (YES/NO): NO